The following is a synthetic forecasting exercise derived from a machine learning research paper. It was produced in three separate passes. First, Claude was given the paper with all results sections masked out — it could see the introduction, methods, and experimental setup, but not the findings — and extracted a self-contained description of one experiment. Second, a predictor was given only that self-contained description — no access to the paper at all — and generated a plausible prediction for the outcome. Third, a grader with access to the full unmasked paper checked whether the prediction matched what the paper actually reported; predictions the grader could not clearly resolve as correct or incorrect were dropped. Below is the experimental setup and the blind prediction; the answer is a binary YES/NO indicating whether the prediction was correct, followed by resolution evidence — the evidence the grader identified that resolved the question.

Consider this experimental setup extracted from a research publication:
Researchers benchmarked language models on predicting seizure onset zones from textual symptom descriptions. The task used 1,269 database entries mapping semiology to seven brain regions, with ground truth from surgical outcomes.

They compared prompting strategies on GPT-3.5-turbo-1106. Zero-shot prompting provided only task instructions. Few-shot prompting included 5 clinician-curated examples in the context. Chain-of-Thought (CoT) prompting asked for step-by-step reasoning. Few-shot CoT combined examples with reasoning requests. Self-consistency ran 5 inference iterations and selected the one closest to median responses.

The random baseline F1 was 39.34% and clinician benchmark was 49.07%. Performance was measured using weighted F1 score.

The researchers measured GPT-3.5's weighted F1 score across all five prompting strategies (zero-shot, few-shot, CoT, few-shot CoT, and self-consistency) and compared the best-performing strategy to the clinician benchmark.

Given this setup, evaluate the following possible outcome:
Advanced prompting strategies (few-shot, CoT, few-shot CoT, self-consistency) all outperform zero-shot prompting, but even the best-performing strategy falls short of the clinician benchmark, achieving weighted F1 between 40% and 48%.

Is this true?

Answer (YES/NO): NO